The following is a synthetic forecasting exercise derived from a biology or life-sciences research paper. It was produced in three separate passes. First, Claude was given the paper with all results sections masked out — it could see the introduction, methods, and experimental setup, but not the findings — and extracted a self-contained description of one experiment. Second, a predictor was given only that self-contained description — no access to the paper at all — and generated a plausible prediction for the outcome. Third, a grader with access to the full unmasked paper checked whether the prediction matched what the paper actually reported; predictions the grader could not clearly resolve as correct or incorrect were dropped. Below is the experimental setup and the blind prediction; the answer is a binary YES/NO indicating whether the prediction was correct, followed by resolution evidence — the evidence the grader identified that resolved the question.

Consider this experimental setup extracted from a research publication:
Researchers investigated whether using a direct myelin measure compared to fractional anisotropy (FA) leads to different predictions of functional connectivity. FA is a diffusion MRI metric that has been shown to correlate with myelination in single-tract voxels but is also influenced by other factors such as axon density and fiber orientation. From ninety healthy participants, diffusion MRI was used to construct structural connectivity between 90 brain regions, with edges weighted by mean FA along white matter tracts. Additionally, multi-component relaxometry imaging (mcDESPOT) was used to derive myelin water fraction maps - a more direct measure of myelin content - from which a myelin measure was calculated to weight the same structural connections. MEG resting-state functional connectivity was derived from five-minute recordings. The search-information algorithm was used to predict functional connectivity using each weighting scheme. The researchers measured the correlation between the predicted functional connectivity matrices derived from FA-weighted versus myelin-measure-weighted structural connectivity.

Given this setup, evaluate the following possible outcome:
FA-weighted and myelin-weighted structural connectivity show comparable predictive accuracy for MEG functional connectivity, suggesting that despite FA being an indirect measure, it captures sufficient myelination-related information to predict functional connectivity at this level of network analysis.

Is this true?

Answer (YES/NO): NO